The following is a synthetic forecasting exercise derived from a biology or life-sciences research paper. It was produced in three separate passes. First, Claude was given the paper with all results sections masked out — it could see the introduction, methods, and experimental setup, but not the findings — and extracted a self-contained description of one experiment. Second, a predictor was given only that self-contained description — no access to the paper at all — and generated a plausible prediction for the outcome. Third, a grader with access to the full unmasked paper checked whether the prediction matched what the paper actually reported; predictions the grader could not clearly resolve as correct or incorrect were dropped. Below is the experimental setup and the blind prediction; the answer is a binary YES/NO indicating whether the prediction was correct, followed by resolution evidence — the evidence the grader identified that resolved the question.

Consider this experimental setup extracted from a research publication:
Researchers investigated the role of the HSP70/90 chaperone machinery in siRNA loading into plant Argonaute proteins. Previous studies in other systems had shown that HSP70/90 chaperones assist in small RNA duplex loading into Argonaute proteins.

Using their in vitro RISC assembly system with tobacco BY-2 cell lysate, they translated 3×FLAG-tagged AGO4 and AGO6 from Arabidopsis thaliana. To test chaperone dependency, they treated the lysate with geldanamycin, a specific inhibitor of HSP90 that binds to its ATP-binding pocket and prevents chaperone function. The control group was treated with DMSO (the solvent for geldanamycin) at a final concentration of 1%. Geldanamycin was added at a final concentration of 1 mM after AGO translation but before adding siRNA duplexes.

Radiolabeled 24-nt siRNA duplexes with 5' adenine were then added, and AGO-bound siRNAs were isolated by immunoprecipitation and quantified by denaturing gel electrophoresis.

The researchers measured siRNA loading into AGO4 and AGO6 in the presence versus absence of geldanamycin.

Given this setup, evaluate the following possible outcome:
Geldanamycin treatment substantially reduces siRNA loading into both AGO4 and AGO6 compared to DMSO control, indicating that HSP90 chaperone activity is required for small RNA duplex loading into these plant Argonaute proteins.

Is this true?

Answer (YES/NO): YES